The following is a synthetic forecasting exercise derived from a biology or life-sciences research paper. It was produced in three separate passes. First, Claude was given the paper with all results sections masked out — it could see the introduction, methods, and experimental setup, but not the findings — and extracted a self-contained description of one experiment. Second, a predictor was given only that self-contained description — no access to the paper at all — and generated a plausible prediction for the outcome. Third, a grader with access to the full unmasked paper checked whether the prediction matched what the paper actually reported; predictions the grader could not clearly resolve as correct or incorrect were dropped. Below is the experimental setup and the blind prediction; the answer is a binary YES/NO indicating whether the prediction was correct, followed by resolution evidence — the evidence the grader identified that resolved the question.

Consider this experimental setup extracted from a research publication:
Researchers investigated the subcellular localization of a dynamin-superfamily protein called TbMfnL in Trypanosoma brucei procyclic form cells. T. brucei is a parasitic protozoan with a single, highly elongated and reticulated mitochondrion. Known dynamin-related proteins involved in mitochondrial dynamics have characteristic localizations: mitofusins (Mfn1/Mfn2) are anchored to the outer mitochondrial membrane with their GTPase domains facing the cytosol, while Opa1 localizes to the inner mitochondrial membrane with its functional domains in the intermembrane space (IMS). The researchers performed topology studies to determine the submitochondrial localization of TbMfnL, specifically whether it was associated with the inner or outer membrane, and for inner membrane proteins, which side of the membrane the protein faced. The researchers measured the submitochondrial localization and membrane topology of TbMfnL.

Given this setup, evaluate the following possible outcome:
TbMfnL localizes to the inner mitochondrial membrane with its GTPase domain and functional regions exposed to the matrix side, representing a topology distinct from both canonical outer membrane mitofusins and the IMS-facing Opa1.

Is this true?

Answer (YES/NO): YES